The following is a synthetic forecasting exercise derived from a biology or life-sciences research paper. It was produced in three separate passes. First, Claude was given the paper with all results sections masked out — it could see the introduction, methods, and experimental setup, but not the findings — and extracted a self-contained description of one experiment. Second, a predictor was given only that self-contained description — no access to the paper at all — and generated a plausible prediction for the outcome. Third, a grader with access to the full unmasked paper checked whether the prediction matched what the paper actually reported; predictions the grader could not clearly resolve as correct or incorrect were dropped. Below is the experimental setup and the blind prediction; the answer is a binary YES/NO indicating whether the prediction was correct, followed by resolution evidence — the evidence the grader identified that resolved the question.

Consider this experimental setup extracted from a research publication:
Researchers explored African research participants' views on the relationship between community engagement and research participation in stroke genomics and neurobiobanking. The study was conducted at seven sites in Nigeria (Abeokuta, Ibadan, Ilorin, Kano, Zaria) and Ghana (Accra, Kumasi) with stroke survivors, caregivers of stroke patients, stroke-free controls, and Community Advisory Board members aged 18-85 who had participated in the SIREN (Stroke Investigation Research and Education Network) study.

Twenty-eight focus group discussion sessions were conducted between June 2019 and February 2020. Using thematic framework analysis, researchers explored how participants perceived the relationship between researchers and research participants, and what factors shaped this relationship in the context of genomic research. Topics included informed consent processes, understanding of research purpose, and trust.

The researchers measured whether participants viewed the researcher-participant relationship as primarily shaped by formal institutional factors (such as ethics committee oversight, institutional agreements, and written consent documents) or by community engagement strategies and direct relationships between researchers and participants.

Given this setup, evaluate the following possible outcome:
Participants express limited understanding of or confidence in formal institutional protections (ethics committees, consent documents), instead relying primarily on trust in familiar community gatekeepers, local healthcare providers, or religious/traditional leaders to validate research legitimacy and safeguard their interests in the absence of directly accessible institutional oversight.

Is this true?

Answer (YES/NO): NO